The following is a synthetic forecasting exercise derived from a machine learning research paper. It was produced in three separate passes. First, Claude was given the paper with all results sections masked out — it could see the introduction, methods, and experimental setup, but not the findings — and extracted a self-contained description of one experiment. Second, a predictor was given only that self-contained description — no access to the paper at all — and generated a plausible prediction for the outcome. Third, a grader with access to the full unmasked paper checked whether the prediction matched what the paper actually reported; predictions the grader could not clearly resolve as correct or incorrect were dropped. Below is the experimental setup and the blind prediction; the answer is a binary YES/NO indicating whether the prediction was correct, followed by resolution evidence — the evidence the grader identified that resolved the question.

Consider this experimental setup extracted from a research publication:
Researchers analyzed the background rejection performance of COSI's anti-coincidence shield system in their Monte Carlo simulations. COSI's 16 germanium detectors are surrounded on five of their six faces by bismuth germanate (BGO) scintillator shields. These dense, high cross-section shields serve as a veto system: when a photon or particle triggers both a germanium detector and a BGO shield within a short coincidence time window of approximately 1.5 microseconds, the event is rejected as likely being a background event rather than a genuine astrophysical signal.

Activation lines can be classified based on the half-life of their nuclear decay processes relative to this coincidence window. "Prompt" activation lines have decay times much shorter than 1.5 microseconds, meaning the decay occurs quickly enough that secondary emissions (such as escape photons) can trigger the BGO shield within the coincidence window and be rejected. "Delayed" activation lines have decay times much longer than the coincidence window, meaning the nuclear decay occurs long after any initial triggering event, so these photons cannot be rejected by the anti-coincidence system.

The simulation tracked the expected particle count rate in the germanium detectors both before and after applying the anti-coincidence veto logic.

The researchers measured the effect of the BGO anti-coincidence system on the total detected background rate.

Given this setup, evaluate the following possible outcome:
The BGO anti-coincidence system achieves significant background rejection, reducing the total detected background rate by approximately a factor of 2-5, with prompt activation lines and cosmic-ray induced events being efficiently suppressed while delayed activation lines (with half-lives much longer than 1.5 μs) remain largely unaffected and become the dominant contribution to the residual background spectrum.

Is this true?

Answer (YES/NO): NO